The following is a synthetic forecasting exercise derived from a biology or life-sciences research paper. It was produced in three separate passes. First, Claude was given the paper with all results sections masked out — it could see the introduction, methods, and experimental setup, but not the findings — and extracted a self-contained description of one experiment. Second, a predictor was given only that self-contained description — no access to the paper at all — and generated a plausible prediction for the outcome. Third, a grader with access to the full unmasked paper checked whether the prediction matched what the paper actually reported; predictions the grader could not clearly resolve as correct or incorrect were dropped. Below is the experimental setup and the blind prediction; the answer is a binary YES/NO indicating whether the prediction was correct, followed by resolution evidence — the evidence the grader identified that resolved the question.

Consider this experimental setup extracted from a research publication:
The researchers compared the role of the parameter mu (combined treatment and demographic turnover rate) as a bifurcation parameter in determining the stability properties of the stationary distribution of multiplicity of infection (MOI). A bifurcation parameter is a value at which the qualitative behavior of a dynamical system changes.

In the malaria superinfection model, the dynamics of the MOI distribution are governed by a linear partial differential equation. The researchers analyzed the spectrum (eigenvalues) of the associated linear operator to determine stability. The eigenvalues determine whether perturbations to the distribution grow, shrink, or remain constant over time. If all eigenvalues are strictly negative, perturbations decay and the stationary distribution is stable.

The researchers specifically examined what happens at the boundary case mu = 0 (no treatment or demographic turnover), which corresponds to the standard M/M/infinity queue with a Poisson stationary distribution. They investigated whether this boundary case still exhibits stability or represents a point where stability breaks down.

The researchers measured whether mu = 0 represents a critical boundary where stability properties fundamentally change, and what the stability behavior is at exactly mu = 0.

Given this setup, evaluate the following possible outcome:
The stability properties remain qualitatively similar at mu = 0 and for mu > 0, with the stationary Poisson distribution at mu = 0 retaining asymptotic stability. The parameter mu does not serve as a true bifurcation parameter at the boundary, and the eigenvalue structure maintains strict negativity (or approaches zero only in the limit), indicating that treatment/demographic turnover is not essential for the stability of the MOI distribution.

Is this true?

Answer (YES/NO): NO